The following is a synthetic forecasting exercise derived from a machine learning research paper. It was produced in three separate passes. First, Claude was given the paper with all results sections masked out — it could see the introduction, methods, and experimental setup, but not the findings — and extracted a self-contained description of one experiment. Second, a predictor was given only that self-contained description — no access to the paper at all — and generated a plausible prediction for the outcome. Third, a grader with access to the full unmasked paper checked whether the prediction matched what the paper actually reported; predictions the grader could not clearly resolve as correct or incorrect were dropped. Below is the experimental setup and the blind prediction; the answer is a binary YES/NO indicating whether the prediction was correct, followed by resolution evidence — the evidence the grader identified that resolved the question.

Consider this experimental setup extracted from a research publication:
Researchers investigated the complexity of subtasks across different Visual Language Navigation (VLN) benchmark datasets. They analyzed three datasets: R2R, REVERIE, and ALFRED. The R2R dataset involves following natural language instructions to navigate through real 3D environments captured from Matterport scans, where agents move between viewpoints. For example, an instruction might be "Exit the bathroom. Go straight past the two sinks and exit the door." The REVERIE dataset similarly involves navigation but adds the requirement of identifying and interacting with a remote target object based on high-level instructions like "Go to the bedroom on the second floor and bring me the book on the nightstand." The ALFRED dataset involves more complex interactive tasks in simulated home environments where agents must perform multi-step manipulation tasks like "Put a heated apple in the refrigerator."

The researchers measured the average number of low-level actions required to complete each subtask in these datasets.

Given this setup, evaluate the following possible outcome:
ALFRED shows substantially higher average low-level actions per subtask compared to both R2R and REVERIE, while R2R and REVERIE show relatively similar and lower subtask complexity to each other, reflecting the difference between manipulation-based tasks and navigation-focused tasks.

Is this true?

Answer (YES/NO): YES